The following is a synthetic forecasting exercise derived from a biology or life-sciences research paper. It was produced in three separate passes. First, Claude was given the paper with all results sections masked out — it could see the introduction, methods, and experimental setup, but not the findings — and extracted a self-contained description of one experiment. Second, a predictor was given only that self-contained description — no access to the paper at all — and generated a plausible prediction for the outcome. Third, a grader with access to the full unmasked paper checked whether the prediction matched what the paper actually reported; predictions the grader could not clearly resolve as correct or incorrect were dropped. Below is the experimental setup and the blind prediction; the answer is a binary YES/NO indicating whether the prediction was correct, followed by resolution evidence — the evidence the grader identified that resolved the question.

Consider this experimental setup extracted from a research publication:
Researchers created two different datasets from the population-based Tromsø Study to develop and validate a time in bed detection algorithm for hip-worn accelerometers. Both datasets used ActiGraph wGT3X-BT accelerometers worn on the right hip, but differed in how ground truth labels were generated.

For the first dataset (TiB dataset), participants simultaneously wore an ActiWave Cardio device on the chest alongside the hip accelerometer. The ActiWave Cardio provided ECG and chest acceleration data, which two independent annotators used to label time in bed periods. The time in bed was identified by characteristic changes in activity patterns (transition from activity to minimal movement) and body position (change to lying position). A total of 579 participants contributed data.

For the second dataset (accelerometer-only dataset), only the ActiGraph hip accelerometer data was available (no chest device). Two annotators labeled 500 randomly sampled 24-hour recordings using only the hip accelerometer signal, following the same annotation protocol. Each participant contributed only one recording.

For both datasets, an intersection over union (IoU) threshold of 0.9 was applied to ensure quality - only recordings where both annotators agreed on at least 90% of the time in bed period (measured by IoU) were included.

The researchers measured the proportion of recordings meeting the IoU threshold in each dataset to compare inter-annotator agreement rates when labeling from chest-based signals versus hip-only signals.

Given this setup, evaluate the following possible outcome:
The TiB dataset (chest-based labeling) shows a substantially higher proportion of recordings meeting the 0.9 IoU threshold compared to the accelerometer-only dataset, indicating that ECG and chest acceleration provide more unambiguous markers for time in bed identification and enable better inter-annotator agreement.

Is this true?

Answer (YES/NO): NO